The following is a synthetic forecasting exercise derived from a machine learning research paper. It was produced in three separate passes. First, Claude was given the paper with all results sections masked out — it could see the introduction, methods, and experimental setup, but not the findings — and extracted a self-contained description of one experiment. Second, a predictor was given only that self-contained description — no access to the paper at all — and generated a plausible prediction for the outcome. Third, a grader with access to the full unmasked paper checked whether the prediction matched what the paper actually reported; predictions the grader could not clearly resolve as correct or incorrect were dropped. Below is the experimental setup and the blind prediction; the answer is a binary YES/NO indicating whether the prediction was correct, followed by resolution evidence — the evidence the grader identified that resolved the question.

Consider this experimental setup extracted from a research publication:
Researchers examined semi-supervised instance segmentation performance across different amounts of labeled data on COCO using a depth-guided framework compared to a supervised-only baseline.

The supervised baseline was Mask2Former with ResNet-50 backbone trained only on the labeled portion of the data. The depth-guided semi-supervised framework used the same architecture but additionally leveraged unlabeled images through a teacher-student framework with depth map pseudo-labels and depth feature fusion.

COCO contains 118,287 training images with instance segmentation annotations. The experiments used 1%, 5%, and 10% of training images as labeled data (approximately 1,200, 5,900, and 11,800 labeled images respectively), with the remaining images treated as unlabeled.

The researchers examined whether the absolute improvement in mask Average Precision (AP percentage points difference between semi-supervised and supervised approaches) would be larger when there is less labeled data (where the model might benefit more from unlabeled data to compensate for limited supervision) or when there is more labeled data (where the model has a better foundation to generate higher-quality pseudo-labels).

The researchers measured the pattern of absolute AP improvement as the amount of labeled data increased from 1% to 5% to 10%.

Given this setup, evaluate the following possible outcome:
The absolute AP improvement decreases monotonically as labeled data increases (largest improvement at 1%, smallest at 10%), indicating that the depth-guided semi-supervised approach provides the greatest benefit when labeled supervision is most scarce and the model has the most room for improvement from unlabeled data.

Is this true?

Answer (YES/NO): YES